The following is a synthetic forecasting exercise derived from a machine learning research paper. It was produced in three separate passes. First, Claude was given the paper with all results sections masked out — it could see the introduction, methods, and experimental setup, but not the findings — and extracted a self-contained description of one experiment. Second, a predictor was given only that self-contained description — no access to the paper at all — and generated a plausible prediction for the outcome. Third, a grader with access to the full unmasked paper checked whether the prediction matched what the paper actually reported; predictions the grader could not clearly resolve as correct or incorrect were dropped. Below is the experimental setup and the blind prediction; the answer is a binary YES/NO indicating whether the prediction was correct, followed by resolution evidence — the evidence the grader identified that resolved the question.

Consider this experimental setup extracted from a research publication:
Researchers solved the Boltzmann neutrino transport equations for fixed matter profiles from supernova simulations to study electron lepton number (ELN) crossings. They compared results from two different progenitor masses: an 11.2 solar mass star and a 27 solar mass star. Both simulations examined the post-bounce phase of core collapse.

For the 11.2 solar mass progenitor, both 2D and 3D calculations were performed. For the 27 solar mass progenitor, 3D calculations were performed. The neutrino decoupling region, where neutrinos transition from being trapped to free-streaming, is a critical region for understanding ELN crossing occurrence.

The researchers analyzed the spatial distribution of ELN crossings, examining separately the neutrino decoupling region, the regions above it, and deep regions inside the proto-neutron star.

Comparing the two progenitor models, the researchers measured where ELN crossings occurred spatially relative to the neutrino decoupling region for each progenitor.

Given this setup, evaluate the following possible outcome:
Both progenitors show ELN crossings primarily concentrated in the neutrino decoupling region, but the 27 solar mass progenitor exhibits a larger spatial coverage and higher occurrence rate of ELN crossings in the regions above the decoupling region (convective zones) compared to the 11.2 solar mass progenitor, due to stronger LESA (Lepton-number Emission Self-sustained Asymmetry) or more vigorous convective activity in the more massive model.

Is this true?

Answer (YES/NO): NO